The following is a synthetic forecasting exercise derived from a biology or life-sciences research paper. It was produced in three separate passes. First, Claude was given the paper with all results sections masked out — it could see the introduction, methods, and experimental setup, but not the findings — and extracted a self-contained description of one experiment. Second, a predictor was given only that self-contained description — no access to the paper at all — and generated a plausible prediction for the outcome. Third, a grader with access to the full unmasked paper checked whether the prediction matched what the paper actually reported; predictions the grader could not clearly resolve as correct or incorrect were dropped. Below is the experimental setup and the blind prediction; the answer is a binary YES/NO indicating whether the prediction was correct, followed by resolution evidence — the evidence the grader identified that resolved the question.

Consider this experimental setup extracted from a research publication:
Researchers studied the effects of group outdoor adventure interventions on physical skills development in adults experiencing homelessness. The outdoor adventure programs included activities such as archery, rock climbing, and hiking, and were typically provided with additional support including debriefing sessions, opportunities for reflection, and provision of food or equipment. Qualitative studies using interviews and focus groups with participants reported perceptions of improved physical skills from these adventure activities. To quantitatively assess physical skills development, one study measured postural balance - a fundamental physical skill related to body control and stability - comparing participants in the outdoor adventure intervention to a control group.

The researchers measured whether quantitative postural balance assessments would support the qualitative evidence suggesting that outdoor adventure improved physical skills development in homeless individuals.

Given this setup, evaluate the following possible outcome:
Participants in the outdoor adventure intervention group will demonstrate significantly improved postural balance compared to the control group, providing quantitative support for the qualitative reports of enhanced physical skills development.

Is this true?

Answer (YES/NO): NO